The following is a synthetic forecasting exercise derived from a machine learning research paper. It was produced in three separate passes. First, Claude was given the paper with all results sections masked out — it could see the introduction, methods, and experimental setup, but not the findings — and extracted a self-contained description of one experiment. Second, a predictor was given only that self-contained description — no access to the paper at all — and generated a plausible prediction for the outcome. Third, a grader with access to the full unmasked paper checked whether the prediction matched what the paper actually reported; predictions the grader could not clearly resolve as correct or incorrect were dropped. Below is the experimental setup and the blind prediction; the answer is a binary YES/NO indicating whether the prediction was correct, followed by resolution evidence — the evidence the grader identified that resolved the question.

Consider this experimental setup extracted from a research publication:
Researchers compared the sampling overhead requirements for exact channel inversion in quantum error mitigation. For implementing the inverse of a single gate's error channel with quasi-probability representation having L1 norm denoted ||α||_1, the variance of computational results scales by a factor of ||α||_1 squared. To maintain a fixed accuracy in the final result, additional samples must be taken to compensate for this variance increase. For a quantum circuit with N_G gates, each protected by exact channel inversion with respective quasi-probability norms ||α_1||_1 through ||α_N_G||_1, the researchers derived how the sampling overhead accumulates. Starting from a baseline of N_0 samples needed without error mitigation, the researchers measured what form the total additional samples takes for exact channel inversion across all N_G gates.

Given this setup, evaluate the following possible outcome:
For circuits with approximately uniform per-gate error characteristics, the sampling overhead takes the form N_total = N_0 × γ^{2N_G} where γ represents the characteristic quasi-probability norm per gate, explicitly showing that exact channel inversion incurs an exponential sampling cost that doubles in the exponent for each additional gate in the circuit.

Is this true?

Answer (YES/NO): NO